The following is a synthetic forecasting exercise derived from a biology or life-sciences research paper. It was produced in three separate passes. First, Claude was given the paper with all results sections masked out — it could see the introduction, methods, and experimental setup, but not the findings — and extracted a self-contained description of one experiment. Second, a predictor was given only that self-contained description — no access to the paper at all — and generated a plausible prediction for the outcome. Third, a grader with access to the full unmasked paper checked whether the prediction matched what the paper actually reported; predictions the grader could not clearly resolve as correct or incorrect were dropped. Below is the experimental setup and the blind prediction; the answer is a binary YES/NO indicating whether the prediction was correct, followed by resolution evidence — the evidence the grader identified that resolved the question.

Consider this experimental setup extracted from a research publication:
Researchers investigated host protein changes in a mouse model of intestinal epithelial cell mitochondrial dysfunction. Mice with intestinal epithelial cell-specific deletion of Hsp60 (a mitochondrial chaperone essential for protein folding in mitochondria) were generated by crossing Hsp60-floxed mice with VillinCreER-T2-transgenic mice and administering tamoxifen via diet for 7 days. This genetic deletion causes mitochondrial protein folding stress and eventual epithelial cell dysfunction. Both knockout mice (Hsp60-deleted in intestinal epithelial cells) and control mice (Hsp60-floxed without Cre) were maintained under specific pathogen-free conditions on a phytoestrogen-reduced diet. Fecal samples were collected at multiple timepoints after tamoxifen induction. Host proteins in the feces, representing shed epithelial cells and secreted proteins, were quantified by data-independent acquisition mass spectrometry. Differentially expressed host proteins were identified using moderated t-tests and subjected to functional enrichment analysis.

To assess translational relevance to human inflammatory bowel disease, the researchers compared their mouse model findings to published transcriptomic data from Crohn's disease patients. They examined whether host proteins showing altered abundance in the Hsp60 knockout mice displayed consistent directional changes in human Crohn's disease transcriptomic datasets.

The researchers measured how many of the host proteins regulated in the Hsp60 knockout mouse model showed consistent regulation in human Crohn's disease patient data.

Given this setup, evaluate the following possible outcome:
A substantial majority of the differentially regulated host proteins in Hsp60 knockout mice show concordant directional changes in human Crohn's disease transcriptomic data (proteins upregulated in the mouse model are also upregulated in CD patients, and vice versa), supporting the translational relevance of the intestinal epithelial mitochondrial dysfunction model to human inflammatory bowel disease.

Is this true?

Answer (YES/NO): NO